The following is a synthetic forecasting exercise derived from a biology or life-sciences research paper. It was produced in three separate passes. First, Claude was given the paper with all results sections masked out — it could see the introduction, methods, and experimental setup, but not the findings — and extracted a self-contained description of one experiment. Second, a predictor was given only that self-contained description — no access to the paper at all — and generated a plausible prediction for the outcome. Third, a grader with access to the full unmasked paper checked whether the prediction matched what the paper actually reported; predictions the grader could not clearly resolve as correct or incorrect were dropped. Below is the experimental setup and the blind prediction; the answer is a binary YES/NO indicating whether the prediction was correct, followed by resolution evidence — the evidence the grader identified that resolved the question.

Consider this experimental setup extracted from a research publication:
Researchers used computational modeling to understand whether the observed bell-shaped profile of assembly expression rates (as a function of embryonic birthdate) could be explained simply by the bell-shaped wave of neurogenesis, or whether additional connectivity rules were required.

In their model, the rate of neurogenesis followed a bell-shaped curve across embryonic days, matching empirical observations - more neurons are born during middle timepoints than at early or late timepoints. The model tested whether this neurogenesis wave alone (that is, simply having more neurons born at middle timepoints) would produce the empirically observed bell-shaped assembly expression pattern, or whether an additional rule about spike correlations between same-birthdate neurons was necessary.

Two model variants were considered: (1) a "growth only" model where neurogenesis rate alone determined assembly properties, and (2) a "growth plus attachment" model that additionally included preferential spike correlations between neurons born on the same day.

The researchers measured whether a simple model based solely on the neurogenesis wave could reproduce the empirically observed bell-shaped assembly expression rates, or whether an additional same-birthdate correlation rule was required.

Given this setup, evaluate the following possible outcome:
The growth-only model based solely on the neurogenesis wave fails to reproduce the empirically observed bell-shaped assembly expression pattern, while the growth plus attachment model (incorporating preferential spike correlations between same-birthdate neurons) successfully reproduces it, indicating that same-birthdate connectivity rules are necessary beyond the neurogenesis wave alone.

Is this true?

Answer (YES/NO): YES